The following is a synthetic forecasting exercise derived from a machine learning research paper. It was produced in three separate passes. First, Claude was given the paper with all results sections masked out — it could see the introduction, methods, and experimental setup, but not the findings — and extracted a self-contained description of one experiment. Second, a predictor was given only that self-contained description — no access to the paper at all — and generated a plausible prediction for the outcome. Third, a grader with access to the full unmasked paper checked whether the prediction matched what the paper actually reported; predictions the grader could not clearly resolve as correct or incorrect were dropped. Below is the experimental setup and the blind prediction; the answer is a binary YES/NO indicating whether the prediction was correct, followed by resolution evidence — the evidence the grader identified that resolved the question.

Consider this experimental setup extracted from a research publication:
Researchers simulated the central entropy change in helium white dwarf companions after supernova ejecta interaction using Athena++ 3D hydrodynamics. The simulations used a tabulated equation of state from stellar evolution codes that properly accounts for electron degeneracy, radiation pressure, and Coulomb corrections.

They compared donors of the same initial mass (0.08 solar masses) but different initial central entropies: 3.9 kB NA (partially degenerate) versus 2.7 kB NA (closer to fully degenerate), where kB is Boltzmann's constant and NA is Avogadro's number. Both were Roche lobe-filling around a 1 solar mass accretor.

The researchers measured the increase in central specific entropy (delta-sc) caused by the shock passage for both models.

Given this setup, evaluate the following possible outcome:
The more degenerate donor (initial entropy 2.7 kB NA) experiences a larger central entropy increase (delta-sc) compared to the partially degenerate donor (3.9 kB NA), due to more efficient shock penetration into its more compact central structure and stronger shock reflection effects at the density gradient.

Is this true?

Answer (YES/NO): YES